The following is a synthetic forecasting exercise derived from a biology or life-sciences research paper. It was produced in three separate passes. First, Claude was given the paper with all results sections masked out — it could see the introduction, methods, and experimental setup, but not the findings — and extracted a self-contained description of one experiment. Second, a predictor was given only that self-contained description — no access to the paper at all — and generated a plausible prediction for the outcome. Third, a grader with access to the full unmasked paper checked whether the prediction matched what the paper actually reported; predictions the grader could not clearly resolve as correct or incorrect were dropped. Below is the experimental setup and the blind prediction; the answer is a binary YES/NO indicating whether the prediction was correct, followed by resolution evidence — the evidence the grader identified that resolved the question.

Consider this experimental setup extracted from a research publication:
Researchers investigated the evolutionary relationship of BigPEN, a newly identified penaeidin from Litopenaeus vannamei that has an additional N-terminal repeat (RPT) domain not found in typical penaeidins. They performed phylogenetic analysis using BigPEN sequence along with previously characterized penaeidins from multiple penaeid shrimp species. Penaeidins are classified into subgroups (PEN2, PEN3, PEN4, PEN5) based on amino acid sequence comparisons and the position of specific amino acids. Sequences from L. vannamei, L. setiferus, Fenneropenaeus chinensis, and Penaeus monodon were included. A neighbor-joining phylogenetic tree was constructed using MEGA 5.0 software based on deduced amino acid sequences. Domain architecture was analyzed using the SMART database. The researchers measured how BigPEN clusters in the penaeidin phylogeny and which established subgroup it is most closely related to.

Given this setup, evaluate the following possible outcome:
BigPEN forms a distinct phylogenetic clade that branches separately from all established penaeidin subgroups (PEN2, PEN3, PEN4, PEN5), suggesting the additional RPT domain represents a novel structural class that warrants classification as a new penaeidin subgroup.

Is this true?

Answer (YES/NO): NO